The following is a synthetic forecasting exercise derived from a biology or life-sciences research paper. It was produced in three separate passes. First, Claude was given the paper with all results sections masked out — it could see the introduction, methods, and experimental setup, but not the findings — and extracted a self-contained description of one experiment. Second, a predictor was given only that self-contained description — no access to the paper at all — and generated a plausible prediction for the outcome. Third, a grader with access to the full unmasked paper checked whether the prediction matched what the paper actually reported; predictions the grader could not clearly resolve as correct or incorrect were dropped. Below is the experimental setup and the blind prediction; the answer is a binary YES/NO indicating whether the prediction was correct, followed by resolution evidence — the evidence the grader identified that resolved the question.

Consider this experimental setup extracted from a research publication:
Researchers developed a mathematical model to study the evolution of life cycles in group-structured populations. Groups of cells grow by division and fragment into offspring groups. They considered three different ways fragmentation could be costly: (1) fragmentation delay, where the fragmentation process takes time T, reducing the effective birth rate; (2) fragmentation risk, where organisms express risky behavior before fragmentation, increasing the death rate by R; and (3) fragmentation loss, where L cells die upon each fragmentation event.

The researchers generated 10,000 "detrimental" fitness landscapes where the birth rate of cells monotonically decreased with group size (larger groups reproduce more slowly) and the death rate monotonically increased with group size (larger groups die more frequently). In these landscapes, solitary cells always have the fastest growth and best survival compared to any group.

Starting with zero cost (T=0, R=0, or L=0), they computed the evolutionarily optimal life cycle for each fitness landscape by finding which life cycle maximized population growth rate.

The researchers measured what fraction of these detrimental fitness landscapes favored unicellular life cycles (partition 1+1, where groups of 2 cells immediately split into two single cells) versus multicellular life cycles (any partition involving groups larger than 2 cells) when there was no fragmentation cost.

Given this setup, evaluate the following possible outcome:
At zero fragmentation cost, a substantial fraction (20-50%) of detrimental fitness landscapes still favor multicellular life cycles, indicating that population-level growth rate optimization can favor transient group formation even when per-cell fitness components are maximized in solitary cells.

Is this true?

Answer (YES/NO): NO